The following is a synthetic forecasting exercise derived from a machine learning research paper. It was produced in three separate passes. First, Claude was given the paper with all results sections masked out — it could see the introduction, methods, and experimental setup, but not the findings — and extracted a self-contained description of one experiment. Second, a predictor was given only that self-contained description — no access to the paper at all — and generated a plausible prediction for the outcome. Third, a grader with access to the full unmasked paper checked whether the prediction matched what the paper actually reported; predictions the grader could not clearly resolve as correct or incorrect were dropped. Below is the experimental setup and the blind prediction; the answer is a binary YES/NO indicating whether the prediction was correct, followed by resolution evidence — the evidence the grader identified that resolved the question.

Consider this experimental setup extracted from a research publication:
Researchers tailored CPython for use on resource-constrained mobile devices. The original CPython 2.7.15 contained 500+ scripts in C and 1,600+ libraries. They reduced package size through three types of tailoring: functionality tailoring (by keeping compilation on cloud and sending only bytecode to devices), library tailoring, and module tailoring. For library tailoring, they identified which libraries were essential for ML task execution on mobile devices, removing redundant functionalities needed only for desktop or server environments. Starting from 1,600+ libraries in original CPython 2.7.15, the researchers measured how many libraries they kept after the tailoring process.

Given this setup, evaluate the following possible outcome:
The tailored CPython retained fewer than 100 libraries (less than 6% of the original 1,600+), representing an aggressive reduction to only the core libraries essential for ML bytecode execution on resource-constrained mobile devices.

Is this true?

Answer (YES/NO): YES